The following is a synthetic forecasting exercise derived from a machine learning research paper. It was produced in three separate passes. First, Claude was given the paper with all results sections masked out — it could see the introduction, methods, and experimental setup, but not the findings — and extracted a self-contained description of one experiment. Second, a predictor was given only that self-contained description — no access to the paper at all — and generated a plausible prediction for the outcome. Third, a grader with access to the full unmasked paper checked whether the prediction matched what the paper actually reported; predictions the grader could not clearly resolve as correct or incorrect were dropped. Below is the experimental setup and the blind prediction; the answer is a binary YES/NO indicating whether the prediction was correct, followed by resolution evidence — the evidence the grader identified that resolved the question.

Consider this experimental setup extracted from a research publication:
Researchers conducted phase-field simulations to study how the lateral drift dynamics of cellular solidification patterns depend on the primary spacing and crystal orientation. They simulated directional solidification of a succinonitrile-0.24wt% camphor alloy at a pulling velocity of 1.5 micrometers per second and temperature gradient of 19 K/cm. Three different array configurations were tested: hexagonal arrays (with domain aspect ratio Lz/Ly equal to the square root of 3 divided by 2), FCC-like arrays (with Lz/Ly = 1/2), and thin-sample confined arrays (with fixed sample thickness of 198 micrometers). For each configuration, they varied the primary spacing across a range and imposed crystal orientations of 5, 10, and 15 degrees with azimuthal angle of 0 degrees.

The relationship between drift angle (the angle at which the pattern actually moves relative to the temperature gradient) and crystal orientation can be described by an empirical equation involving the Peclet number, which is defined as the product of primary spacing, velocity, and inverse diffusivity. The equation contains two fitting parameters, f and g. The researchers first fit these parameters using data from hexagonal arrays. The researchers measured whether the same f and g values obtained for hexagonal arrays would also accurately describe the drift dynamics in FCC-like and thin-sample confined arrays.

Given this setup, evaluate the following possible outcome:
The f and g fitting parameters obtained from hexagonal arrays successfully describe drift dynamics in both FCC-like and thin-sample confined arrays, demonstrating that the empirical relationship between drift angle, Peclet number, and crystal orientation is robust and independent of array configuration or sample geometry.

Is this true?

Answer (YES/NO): YES